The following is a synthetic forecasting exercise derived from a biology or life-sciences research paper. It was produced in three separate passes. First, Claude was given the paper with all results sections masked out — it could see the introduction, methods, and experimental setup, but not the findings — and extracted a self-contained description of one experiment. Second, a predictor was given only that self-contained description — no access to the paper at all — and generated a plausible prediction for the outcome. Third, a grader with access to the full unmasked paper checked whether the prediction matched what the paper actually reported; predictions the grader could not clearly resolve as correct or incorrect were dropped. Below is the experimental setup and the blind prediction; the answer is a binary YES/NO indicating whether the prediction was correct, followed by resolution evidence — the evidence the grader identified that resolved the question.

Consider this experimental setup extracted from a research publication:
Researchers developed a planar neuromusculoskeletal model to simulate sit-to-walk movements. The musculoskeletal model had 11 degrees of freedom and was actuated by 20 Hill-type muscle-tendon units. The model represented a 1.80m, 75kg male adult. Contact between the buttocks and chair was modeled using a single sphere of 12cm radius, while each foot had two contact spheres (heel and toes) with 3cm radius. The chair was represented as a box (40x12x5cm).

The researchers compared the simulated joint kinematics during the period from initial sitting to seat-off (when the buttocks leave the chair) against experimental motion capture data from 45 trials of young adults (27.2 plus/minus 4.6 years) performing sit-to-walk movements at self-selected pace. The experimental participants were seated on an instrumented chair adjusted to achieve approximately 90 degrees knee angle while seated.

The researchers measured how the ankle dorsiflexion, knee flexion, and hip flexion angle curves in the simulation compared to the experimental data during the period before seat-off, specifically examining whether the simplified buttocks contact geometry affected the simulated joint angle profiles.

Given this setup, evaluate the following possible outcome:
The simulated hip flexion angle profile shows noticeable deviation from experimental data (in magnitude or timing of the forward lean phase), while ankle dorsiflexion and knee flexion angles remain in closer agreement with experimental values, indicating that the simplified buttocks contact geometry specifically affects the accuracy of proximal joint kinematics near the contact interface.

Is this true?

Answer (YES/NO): NO